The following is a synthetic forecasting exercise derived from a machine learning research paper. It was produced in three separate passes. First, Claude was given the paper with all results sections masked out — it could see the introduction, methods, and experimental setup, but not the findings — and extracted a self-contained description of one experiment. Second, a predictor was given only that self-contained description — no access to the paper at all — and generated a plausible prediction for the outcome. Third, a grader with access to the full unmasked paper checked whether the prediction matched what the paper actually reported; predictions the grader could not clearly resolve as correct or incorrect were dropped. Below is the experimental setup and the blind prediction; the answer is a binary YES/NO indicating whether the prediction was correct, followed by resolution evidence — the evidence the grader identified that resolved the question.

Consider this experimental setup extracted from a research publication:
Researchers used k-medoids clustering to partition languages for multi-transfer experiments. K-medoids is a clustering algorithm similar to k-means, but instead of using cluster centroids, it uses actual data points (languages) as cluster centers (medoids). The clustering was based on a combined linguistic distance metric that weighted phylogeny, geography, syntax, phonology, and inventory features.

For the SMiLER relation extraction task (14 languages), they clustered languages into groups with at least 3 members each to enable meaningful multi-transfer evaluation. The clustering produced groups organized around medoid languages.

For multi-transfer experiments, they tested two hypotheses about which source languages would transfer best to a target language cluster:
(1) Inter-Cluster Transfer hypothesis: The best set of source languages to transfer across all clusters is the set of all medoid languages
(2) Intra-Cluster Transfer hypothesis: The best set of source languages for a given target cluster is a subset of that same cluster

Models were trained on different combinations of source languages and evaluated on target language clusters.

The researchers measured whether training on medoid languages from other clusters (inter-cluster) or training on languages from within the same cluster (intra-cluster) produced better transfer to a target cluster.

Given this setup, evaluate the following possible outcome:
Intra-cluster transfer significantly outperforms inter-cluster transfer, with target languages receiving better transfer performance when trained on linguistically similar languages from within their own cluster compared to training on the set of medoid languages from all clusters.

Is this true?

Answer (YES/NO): YES